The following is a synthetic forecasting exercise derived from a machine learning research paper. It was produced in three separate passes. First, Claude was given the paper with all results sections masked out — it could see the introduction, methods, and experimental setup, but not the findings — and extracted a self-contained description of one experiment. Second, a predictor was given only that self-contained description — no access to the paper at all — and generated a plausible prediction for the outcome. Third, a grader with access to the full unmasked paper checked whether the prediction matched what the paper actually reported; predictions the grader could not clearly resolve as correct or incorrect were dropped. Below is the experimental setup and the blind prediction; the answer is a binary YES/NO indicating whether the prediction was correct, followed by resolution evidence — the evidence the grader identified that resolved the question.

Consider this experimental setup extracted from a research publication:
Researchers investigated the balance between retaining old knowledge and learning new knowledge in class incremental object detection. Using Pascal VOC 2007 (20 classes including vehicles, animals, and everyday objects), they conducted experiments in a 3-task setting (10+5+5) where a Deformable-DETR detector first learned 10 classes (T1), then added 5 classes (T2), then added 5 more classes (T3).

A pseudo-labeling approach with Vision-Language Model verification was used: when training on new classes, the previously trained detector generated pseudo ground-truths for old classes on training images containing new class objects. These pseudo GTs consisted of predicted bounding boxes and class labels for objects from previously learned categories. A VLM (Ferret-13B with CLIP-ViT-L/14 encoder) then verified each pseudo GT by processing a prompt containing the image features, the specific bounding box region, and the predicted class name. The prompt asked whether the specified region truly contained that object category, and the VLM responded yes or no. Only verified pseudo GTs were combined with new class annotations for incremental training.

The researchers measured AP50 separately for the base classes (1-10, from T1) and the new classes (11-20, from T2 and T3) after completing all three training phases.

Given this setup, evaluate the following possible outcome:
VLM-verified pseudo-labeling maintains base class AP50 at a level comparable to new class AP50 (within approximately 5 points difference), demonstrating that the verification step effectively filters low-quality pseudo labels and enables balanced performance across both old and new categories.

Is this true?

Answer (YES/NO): YES